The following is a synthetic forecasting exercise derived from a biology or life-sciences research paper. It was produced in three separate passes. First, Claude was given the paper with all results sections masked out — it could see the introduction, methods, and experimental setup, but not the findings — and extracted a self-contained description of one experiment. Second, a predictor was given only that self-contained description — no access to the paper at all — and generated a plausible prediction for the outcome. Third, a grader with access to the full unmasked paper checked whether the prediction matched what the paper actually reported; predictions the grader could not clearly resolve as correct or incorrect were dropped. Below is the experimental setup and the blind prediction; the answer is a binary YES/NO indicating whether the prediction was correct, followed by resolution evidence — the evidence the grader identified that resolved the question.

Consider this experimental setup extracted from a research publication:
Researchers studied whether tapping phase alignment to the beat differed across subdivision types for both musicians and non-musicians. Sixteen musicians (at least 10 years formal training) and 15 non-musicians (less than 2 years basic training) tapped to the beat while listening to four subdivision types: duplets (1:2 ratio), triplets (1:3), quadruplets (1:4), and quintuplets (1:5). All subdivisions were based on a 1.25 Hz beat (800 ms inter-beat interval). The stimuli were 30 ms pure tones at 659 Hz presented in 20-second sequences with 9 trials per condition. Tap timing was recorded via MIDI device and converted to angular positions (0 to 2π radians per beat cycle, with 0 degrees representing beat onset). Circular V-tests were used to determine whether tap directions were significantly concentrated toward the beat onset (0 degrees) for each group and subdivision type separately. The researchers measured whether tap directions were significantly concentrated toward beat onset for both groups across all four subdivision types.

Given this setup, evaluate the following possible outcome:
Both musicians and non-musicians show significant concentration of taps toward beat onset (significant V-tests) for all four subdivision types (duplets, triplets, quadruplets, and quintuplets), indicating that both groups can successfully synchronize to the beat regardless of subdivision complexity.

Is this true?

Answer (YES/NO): NO